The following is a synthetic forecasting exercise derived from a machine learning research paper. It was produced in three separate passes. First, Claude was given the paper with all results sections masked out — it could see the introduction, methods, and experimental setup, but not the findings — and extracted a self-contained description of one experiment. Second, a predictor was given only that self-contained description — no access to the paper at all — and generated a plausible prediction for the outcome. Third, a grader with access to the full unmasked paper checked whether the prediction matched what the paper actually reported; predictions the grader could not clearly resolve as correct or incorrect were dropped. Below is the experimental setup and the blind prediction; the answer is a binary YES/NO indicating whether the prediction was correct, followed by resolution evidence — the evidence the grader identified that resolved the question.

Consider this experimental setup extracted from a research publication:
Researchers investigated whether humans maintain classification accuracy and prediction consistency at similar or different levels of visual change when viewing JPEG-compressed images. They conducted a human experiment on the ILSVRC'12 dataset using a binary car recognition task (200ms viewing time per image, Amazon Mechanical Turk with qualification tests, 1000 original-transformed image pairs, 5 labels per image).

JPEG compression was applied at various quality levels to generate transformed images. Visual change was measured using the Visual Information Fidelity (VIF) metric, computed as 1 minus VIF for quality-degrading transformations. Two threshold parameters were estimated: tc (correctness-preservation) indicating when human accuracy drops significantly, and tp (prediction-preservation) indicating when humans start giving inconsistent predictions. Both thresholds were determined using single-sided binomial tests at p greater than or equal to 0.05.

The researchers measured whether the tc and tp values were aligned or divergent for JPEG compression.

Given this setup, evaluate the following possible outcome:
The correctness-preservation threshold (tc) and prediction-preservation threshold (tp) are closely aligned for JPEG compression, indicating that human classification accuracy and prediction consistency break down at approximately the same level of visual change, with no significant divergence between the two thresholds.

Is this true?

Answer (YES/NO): YES